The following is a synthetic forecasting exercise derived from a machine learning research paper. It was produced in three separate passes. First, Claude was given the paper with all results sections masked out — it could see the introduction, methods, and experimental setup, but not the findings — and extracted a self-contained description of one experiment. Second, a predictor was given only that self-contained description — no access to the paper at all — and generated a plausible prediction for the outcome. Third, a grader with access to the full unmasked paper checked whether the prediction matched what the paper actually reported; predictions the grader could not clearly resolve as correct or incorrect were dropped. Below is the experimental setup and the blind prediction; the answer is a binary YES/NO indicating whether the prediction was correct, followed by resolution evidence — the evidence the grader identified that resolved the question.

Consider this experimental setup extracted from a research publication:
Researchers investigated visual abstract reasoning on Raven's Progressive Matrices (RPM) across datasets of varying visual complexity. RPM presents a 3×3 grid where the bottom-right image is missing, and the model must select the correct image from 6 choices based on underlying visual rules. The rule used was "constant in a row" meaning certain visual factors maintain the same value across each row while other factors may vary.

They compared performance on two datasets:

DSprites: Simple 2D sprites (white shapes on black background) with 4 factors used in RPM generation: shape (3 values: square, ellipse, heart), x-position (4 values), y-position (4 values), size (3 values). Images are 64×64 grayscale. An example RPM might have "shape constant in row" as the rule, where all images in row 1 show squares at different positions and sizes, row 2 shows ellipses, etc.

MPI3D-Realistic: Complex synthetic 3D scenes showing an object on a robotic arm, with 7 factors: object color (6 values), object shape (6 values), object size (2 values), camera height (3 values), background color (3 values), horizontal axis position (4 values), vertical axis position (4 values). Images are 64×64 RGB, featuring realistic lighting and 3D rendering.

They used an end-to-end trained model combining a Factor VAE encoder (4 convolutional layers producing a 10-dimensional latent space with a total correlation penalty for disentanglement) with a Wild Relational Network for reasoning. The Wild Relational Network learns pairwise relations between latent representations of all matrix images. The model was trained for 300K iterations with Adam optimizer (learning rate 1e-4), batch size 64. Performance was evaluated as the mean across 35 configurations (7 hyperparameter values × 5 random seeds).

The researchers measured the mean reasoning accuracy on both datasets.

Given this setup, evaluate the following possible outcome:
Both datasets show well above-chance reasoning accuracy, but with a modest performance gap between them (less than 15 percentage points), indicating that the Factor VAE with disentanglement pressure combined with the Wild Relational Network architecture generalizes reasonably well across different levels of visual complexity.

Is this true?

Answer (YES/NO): NO